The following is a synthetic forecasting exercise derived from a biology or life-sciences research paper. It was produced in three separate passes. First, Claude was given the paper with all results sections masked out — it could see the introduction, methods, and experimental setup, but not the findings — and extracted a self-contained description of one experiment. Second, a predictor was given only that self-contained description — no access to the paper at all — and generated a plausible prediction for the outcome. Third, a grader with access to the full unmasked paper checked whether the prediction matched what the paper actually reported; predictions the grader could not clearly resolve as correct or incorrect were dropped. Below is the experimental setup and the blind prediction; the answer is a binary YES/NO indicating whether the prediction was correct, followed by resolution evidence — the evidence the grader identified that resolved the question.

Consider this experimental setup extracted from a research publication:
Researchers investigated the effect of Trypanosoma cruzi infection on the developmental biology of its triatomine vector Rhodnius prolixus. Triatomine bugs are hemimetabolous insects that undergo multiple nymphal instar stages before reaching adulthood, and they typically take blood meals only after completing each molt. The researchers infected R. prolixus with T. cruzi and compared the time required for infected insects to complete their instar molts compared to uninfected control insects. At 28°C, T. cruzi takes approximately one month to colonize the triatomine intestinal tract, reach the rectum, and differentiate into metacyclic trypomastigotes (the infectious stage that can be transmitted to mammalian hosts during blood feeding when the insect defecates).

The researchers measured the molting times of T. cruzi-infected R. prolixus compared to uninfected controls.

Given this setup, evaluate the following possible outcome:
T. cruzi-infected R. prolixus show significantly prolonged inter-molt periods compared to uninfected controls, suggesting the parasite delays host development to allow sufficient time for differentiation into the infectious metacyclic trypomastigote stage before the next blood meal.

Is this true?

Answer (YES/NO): YES